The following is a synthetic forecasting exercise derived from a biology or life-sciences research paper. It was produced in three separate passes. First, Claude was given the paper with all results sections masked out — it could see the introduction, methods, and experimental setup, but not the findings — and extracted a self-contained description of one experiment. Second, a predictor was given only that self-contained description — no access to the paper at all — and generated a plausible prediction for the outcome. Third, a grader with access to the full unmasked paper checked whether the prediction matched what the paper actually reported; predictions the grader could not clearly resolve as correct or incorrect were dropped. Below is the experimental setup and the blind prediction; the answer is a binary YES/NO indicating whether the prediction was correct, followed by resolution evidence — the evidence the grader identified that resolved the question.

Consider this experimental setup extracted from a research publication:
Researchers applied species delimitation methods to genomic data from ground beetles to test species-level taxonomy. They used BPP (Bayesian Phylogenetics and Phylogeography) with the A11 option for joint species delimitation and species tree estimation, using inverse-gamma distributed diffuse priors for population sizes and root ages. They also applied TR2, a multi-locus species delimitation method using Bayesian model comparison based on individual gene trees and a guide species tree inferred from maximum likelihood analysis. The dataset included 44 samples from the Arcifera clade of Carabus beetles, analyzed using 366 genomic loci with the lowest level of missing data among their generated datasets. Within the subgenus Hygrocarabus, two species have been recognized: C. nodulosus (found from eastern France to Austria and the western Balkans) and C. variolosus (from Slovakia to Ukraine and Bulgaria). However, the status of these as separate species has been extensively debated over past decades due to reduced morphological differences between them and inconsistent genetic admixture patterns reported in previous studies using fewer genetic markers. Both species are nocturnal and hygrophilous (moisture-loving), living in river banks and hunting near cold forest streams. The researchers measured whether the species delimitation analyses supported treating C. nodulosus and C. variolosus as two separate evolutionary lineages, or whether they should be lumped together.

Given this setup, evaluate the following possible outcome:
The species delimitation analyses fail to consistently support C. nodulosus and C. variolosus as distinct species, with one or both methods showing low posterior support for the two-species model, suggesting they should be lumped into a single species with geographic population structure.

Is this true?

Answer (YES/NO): NO